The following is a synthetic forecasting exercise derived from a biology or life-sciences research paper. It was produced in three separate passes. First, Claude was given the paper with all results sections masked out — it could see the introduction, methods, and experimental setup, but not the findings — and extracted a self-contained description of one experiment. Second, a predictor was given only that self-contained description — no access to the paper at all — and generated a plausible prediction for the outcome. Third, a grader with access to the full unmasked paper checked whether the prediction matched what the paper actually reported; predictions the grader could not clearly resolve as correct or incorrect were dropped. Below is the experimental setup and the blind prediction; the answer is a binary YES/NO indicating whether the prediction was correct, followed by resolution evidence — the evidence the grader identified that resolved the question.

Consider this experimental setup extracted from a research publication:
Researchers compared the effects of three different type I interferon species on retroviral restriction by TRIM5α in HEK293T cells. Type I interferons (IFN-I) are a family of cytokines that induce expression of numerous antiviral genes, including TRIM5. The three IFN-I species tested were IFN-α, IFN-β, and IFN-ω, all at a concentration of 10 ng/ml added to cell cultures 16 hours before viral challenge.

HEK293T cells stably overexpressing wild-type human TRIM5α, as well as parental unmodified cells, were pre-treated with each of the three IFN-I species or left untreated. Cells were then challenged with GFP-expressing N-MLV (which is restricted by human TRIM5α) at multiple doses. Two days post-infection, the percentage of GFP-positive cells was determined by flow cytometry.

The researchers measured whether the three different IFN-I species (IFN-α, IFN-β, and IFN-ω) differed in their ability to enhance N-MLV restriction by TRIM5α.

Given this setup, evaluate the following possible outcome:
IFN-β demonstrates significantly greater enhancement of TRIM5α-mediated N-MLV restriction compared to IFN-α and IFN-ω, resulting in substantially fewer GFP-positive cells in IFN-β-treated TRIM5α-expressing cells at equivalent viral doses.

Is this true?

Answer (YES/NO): NO